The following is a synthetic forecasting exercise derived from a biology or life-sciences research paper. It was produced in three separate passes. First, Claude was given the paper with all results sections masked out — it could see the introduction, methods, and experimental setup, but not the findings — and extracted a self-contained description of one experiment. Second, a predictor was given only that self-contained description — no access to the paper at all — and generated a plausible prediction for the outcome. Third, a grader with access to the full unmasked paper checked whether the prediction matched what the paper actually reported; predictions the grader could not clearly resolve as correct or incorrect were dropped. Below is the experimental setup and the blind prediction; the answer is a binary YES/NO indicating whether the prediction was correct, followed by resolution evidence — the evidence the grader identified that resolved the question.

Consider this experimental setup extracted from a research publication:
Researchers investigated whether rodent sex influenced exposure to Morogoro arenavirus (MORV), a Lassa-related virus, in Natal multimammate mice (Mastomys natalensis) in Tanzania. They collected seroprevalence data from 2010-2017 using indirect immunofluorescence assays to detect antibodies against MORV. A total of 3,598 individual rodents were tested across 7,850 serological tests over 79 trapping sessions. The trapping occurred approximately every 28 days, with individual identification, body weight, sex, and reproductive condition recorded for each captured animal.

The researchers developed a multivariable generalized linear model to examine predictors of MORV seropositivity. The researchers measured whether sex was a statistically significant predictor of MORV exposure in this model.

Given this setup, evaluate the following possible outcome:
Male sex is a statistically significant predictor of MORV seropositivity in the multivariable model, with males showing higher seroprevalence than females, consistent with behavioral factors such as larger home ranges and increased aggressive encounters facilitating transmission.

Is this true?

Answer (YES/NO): NO